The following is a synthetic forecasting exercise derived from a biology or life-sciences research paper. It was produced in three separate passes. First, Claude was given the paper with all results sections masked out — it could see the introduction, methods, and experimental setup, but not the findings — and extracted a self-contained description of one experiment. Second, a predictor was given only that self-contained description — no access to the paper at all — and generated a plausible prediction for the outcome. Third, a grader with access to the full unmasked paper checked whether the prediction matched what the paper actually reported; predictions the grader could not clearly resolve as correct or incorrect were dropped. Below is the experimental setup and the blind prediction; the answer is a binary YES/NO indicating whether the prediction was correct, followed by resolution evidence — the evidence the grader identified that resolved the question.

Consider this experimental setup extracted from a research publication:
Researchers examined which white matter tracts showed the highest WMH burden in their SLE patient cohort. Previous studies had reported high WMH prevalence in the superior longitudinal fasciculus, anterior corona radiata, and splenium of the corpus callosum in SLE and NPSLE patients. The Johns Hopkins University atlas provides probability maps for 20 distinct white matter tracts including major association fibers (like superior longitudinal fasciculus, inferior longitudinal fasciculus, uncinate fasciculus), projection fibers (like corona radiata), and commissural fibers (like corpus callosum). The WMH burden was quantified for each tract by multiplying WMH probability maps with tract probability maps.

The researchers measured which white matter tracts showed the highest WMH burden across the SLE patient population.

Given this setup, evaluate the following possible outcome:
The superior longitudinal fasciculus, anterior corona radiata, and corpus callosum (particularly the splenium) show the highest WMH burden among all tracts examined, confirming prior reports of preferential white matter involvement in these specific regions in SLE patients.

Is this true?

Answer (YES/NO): NO